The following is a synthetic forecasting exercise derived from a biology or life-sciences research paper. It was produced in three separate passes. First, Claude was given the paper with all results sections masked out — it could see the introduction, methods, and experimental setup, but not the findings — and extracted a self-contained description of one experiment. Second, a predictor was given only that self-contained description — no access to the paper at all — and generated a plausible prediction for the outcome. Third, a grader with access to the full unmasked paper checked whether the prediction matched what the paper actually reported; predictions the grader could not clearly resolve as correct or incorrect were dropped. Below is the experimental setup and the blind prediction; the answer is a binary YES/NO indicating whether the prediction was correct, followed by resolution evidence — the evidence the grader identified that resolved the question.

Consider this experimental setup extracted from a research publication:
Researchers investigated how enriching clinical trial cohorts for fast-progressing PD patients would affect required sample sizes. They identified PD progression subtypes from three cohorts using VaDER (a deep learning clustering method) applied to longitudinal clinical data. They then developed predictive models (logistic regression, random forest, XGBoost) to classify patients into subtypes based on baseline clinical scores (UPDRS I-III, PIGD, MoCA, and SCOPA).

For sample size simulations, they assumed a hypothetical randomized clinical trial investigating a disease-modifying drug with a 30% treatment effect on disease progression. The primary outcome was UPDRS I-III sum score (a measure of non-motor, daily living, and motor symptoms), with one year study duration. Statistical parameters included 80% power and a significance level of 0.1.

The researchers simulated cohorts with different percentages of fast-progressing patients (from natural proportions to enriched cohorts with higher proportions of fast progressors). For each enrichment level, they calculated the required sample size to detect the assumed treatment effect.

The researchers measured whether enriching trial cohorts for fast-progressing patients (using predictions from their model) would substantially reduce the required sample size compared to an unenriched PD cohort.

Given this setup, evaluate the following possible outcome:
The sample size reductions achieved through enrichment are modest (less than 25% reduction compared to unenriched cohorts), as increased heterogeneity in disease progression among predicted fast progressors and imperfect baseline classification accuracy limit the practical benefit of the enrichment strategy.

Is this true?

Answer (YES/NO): NO